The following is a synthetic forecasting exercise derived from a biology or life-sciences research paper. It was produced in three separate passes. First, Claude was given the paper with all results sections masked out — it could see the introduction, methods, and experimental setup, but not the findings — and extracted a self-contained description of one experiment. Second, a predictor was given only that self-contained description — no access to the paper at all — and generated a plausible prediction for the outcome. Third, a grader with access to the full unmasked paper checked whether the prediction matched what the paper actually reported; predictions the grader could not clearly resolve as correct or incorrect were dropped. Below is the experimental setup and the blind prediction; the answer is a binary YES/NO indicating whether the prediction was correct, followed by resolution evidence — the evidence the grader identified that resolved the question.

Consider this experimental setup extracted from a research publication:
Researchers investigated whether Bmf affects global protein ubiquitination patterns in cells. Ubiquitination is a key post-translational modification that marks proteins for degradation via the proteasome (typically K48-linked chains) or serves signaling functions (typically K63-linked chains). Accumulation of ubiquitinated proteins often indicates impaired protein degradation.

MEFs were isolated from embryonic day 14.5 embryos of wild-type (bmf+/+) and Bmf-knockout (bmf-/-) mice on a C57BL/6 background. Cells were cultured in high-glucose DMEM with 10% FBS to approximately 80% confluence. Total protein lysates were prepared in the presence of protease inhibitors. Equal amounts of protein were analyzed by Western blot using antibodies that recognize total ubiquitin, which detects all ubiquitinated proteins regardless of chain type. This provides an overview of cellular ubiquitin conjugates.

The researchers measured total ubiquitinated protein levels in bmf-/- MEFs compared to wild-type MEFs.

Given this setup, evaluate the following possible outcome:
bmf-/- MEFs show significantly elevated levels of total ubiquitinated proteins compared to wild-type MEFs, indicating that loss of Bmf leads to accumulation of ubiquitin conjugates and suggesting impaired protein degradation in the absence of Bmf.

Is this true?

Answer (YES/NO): YES